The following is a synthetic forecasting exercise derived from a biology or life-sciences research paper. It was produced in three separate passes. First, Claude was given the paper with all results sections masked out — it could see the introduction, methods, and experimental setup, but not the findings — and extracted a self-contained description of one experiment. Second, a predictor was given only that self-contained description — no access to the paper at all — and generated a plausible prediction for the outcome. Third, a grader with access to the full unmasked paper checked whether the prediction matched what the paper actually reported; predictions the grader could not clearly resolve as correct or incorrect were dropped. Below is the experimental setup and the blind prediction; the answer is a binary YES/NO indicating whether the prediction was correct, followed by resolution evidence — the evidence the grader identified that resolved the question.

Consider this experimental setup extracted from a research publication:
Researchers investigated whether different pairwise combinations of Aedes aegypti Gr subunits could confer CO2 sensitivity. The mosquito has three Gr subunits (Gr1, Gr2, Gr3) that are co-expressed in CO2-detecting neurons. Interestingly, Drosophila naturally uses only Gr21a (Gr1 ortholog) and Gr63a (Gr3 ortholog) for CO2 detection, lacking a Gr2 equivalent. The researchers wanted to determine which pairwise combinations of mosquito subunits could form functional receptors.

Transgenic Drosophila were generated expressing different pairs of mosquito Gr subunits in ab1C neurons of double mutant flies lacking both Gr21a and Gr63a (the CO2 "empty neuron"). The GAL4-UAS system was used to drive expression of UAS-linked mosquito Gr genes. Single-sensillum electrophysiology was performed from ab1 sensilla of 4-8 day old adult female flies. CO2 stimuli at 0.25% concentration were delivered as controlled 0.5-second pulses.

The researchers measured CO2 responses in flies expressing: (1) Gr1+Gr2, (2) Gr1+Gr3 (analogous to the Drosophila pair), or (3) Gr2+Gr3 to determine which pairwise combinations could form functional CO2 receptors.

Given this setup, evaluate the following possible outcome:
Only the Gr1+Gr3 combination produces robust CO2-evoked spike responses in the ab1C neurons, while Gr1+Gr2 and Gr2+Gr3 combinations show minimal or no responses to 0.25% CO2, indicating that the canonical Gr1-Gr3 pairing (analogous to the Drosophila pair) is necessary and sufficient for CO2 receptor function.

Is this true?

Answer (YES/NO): NO